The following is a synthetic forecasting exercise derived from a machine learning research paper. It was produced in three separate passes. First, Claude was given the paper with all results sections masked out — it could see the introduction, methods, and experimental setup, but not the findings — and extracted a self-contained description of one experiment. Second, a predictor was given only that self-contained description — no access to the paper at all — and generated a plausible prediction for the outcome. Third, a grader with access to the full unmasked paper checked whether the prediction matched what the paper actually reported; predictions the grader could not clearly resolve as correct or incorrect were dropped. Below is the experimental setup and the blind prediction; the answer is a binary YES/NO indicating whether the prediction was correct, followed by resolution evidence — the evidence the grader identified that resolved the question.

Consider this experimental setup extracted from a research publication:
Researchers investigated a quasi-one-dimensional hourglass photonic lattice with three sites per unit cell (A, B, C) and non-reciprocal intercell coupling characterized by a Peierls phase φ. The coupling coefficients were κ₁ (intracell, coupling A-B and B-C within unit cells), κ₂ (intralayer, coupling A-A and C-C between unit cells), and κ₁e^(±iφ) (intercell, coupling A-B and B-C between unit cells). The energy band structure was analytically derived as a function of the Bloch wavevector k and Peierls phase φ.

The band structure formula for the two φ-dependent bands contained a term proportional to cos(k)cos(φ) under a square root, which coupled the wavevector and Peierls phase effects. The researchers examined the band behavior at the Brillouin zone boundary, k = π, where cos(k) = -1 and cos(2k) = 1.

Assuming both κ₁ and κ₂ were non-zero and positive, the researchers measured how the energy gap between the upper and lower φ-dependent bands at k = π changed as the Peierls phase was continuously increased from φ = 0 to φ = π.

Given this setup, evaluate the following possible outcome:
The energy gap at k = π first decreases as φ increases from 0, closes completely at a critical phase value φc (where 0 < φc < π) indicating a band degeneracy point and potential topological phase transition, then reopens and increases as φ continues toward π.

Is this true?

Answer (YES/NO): NO